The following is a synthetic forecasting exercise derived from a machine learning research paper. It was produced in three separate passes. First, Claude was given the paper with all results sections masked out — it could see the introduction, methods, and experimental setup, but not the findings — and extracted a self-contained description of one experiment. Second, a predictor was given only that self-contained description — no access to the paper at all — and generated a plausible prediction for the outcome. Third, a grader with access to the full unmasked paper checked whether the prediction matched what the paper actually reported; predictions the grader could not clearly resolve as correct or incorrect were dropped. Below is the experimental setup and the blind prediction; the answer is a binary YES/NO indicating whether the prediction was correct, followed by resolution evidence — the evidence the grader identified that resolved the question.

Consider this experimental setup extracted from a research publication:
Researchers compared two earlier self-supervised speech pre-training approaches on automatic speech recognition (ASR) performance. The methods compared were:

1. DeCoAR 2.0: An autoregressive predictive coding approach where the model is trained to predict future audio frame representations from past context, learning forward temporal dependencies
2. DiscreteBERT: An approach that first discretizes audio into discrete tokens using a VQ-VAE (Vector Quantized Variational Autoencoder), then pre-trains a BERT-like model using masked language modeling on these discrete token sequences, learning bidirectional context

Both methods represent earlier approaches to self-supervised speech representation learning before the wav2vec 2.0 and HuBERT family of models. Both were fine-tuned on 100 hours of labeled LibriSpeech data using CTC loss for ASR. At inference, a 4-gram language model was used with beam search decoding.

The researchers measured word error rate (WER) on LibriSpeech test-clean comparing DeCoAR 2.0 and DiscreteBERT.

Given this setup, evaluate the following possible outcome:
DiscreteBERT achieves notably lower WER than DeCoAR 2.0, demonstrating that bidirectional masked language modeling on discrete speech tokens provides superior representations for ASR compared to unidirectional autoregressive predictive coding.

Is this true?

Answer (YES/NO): NO